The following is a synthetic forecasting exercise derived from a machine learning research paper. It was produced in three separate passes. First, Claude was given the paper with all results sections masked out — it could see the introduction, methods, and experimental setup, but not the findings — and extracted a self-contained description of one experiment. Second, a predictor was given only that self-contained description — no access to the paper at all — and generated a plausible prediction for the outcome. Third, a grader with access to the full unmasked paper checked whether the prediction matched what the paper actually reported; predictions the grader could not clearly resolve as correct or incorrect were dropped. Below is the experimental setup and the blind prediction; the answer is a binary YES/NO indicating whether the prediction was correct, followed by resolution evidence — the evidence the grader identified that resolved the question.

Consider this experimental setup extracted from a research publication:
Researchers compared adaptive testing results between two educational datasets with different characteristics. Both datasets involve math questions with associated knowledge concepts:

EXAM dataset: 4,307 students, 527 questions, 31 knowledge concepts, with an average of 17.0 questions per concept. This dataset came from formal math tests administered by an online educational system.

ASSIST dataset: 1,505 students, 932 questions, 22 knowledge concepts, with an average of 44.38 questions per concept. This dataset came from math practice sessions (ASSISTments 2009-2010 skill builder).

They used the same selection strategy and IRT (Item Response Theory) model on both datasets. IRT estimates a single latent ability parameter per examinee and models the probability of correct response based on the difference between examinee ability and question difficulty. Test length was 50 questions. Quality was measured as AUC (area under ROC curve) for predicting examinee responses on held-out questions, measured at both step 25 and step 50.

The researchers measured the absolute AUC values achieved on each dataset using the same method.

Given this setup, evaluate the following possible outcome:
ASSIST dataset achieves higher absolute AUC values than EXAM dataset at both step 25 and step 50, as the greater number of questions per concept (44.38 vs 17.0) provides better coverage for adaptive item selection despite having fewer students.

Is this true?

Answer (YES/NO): NO